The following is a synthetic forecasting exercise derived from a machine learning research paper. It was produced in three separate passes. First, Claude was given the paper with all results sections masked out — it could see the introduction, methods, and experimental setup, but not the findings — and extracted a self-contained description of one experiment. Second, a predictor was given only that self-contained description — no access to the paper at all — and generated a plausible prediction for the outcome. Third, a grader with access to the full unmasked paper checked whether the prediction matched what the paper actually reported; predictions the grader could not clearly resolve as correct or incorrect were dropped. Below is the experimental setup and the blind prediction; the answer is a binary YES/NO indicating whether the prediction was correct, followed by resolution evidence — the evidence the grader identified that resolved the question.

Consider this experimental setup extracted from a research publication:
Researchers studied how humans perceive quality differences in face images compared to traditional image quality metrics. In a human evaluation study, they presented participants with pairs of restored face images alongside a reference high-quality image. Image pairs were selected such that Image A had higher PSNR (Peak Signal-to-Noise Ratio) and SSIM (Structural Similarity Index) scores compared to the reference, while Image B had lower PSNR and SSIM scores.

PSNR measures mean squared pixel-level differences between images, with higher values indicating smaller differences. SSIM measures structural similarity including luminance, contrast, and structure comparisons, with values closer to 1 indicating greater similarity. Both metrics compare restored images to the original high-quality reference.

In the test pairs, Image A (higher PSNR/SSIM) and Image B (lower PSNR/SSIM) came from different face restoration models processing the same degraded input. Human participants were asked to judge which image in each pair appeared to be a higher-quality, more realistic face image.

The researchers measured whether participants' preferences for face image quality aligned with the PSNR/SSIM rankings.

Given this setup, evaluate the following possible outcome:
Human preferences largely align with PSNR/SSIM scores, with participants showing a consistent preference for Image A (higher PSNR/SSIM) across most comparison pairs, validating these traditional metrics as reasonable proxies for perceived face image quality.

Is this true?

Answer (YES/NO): NO